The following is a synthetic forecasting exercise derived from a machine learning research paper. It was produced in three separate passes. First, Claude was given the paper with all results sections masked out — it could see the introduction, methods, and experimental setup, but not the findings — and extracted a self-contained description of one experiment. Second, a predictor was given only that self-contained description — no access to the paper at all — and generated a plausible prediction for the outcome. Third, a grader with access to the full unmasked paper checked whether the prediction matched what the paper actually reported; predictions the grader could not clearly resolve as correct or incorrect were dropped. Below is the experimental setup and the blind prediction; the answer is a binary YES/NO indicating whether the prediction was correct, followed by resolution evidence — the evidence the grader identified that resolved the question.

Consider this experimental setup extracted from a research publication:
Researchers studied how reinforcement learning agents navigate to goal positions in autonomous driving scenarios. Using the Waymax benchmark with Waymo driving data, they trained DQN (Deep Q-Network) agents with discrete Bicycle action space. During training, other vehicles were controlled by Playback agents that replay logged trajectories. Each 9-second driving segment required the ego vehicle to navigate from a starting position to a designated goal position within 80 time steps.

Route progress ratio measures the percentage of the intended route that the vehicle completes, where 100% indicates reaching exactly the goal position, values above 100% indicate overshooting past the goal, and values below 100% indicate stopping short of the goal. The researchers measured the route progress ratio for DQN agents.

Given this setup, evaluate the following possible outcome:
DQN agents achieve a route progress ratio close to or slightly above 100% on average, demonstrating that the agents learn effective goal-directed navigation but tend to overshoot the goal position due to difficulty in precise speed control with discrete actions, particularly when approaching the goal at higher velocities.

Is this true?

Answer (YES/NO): NO